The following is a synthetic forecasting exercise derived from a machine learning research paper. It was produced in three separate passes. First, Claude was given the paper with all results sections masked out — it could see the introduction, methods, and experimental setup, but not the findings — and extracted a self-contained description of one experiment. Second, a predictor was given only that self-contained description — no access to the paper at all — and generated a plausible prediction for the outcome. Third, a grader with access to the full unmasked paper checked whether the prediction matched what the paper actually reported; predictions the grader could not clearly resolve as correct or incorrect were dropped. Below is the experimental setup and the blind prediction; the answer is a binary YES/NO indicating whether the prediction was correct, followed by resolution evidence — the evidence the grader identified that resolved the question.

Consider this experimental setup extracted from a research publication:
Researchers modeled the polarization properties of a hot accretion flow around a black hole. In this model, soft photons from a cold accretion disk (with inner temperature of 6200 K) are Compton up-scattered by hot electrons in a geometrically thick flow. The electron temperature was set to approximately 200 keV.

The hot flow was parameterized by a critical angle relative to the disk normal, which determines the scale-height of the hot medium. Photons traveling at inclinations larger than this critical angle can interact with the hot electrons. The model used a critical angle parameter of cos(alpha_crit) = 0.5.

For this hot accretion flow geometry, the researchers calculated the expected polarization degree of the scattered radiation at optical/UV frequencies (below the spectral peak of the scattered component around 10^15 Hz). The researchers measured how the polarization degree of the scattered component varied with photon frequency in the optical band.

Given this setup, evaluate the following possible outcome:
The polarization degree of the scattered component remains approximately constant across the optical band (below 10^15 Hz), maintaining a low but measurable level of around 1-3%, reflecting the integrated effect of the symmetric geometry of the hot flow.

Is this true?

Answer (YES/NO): NO